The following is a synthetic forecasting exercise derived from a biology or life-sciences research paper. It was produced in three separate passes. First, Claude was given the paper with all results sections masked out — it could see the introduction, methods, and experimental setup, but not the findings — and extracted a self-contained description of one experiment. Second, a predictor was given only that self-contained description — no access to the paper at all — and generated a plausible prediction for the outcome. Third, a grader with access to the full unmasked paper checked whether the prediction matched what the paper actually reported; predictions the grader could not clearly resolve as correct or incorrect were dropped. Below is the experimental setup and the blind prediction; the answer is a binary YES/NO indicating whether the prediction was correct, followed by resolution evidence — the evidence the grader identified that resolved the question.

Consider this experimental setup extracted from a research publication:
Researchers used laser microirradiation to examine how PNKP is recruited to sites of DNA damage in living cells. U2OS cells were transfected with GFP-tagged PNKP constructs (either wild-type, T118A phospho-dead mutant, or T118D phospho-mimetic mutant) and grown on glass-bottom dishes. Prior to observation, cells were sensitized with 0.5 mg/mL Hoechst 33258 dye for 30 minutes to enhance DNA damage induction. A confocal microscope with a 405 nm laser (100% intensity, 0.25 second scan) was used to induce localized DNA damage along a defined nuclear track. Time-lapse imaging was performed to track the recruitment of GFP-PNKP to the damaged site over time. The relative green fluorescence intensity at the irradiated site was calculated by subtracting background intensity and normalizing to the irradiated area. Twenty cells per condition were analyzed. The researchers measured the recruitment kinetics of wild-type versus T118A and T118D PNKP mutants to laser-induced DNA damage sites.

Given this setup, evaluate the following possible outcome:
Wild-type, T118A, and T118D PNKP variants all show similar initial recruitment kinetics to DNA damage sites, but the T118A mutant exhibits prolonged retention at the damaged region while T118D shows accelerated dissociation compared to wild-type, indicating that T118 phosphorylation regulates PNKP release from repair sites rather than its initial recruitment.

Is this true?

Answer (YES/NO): NO